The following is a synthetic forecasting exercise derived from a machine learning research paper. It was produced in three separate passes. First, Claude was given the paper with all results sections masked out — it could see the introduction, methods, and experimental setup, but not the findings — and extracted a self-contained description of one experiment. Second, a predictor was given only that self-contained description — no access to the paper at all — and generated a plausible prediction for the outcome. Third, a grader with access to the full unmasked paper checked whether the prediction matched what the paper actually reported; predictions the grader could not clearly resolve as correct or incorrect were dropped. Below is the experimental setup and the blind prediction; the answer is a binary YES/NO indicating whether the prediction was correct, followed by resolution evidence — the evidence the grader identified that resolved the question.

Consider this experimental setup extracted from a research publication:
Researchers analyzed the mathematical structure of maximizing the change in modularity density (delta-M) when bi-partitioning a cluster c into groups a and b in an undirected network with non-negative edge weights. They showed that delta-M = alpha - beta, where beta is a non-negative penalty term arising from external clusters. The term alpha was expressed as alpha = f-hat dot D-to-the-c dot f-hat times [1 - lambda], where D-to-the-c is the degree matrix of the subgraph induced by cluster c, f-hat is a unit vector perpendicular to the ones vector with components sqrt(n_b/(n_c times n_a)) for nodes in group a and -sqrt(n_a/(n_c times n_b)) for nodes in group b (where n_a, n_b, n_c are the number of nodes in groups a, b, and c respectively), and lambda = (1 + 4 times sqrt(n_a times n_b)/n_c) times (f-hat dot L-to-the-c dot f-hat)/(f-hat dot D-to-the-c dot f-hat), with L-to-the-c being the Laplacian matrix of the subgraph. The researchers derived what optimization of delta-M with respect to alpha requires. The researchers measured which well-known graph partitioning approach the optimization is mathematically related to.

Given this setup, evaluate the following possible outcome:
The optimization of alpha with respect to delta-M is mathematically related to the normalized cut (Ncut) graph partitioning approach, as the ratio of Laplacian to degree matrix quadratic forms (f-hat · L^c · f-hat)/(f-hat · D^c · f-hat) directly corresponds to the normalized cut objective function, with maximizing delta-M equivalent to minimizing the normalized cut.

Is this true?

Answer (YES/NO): NO